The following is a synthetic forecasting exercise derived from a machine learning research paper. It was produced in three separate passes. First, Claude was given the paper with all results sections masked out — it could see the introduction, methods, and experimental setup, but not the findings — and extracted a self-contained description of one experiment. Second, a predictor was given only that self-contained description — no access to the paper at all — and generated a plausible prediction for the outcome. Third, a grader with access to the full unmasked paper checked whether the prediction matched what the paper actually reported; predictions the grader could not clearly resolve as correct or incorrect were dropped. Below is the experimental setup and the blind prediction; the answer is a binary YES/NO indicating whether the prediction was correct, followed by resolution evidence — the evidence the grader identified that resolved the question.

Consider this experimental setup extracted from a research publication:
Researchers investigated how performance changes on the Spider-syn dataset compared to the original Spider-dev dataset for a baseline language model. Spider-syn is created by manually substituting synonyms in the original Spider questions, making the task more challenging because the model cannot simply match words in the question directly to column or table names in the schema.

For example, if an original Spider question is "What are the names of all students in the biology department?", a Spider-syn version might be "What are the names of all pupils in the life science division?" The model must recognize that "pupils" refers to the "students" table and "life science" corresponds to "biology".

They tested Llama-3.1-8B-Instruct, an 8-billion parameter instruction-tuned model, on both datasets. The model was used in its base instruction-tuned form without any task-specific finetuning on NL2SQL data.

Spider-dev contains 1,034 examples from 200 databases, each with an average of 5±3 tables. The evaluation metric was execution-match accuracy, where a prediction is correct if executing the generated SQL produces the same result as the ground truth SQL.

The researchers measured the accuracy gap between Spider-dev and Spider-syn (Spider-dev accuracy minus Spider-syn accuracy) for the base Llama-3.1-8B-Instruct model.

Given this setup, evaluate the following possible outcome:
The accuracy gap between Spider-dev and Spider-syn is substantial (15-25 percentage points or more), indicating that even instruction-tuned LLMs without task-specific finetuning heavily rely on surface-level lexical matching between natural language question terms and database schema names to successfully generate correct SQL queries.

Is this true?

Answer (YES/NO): NO